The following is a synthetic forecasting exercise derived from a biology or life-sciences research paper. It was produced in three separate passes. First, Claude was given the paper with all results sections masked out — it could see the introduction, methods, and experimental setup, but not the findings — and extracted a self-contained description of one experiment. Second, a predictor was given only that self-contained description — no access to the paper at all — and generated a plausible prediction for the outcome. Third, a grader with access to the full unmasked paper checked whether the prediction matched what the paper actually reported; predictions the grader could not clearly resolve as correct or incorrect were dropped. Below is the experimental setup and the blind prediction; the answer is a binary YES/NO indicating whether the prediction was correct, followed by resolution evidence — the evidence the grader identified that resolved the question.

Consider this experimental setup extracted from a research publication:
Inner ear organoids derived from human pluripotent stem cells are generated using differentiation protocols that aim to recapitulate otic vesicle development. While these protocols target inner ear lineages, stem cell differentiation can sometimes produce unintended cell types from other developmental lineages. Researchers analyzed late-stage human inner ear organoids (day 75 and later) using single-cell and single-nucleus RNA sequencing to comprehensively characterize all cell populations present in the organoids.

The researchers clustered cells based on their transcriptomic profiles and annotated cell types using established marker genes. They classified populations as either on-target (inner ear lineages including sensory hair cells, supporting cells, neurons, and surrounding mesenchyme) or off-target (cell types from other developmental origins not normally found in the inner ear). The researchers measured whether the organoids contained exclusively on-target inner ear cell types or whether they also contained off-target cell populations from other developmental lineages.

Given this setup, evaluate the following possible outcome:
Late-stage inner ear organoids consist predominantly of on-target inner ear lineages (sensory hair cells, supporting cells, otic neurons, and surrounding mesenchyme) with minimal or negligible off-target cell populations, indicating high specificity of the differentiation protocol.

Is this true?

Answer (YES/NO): NO